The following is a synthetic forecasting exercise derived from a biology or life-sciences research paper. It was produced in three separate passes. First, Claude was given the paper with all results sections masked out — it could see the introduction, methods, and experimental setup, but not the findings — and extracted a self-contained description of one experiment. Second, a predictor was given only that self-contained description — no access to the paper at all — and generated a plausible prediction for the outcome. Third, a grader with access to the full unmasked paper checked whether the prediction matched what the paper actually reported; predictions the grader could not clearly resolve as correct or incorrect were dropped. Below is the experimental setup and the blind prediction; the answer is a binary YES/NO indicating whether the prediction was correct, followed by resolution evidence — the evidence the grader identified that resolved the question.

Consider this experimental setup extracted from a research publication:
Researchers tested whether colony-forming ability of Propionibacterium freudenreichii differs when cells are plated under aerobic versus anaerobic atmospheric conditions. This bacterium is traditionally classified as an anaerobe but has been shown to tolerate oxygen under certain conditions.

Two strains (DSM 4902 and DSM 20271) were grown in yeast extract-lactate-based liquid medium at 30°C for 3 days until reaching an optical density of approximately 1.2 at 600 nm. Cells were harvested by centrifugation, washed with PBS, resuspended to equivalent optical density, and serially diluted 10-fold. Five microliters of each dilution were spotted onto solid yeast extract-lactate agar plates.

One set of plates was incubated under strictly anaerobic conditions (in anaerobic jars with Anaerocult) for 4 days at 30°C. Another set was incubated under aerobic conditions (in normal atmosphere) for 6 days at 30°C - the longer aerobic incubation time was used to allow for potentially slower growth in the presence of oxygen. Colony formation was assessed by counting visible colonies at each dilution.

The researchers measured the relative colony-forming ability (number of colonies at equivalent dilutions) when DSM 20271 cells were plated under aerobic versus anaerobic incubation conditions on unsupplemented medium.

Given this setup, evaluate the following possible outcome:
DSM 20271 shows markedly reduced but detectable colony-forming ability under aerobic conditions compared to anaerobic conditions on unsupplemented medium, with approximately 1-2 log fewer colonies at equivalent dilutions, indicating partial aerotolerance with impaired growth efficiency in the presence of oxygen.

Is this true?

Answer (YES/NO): NO